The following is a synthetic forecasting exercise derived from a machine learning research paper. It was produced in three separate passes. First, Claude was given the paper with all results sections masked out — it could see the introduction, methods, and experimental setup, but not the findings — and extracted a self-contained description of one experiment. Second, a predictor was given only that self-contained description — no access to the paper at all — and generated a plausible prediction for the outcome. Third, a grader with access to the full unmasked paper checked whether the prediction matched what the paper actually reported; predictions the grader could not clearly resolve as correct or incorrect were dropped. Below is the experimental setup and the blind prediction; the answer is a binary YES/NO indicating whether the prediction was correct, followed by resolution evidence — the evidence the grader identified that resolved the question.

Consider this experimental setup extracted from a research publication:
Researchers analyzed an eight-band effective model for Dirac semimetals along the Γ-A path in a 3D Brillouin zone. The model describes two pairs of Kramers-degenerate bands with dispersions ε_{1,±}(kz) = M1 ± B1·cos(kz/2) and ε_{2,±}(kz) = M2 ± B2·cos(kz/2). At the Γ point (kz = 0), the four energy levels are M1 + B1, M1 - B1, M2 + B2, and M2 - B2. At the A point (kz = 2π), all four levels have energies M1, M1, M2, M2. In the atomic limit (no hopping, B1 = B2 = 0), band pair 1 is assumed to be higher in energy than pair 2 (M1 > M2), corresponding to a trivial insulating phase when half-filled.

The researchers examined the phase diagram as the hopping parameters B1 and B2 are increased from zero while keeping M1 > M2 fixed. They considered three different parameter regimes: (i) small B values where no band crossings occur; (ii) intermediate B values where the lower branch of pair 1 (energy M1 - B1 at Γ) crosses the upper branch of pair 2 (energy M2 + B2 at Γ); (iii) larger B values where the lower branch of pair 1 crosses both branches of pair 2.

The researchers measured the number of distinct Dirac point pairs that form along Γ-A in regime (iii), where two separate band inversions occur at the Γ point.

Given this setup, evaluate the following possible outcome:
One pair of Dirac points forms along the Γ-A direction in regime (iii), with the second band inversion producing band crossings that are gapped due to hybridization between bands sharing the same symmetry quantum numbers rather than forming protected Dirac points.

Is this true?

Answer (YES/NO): NO